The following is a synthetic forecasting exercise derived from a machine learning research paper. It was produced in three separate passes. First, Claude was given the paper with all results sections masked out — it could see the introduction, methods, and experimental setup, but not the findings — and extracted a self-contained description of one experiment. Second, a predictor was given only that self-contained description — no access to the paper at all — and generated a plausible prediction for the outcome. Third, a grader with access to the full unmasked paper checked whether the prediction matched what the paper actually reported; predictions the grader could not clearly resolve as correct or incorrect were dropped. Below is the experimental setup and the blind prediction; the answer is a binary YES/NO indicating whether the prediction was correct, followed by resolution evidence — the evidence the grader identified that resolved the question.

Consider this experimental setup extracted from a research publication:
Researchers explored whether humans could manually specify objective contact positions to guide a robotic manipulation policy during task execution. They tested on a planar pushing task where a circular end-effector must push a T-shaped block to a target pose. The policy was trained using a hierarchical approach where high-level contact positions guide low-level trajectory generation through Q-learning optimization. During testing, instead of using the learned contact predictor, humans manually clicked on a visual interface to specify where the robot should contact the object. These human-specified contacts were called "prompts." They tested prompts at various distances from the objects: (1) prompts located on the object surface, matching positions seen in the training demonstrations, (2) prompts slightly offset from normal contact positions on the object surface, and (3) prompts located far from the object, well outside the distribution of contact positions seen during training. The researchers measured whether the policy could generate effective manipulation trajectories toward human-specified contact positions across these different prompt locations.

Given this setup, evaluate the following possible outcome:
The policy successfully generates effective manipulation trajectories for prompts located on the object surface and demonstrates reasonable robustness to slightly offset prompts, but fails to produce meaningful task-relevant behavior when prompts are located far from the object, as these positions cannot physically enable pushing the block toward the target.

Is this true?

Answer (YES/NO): NO